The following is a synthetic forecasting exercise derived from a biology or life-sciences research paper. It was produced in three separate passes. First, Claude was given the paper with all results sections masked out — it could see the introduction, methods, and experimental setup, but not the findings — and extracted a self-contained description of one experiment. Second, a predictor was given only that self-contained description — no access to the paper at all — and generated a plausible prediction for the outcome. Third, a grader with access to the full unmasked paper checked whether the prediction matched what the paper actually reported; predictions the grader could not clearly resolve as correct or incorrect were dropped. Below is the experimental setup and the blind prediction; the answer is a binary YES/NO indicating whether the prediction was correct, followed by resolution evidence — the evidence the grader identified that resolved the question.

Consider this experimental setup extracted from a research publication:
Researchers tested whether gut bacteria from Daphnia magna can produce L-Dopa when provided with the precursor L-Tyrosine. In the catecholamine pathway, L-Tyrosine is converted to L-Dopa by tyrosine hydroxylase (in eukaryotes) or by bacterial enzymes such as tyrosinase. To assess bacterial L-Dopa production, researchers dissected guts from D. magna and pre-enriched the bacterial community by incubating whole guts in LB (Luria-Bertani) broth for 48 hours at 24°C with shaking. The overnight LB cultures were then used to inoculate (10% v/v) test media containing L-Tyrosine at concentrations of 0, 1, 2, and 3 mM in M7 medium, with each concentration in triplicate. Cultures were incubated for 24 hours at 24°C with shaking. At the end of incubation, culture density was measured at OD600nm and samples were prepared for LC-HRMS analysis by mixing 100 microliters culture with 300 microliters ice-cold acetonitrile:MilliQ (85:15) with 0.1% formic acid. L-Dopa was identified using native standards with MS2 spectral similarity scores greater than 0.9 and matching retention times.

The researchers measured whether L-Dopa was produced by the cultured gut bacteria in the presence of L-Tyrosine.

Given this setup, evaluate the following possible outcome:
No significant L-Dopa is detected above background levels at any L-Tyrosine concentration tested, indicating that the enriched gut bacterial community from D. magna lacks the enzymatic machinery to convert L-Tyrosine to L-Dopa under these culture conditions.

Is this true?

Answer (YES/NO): NO